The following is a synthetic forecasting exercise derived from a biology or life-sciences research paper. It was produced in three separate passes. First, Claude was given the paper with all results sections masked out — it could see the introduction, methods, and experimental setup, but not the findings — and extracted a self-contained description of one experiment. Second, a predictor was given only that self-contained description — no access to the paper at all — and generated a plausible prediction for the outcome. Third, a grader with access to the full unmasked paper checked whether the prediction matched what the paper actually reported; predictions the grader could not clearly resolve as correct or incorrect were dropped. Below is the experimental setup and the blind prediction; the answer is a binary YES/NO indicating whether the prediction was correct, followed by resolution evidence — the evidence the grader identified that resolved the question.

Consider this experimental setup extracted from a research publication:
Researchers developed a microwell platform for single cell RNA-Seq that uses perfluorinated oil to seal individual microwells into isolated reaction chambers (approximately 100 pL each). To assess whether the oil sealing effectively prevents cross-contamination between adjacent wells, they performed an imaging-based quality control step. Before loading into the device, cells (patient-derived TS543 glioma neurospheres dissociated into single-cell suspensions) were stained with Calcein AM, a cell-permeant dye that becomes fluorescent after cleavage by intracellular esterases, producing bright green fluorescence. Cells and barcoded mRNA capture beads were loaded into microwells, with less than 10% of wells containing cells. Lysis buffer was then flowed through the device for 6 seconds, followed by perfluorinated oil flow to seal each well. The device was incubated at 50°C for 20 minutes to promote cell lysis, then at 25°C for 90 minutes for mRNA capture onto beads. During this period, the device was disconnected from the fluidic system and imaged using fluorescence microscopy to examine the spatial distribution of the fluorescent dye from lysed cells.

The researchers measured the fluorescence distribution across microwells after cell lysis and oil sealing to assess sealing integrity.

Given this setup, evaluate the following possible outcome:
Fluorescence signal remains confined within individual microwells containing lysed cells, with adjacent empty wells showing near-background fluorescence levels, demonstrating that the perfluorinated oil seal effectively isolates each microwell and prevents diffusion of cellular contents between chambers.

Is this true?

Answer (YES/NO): YES